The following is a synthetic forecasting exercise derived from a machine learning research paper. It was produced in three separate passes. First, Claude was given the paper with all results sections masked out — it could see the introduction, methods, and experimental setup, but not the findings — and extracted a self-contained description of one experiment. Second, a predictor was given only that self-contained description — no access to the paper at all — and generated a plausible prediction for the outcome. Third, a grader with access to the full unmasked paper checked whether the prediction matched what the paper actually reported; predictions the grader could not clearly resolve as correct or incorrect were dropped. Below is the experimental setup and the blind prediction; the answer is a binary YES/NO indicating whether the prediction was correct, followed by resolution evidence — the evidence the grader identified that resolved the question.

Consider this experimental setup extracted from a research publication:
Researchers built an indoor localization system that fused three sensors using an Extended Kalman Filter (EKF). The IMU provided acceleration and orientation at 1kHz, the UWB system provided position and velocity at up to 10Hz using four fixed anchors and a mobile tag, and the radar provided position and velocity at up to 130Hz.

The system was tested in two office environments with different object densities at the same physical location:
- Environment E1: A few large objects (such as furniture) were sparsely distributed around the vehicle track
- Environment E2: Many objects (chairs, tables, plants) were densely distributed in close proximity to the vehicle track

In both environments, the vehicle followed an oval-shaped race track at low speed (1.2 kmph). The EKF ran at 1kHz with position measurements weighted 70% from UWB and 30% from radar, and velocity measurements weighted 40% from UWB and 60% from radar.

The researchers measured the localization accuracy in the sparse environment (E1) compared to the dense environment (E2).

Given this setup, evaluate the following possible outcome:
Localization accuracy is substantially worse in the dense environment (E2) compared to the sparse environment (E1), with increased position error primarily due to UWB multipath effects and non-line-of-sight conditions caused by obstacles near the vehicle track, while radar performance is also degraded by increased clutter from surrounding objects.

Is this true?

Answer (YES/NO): NO